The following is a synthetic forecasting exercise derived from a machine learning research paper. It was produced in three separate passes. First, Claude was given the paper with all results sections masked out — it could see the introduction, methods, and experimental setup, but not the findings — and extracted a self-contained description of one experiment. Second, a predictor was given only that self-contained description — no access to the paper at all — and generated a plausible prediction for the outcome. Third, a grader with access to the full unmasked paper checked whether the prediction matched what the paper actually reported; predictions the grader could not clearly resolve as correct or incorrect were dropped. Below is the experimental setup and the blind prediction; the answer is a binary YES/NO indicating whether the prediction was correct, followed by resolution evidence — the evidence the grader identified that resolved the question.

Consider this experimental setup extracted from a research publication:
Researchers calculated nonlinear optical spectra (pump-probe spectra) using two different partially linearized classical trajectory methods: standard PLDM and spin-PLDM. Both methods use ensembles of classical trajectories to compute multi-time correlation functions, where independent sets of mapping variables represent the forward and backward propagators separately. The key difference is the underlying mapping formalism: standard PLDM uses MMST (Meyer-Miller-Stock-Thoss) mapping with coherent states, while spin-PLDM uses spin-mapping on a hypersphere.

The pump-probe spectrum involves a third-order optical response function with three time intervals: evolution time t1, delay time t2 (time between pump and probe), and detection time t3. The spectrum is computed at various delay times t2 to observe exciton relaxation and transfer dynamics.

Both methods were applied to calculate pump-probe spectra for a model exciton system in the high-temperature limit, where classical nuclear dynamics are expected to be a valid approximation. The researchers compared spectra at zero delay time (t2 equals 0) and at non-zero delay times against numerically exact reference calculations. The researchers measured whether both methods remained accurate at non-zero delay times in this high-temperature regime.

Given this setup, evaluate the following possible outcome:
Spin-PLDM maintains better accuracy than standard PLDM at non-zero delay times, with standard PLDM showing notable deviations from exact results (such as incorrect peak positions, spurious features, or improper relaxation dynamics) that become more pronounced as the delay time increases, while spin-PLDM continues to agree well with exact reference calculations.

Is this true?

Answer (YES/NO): YES